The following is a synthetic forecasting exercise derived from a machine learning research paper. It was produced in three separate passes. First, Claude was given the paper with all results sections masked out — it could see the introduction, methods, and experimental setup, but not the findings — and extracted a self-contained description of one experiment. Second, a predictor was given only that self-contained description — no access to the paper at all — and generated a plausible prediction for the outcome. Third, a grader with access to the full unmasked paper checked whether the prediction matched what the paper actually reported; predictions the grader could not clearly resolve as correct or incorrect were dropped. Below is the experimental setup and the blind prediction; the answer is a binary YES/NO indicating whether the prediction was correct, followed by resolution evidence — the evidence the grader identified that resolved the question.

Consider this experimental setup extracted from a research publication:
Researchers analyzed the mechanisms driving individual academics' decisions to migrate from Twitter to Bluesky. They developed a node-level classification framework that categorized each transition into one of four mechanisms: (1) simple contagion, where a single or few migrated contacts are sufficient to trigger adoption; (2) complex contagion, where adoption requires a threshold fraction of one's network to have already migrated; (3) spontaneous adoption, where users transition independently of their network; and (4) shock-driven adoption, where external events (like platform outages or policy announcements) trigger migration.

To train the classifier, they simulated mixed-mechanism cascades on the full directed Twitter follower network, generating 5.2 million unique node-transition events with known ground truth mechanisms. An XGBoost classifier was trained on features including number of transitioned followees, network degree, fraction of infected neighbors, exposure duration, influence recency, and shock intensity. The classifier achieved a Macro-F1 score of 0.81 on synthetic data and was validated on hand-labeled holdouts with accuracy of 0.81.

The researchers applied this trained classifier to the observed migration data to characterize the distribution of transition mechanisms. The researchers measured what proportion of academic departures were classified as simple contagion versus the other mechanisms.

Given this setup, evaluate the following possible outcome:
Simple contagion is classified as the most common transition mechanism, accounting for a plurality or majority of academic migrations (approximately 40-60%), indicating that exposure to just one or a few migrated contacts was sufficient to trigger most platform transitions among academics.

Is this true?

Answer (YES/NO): NO